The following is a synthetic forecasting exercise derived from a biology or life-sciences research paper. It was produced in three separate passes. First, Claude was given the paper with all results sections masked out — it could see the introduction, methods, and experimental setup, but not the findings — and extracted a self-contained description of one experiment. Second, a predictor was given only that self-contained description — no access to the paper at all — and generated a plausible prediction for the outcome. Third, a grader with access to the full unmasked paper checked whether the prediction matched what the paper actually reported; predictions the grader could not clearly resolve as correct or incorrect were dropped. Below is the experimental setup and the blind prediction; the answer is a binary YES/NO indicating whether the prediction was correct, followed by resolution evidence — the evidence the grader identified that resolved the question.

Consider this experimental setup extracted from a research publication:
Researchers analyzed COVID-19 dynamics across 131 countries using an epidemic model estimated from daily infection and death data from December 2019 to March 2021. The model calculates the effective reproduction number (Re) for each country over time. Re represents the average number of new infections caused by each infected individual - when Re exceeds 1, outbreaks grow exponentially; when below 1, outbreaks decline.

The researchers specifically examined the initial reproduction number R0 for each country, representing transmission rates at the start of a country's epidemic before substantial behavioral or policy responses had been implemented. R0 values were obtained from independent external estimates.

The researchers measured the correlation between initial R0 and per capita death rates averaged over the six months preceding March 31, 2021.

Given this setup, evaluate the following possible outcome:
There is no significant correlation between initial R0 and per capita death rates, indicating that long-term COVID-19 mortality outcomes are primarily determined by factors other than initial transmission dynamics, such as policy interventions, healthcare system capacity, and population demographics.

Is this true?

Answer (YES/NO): NO